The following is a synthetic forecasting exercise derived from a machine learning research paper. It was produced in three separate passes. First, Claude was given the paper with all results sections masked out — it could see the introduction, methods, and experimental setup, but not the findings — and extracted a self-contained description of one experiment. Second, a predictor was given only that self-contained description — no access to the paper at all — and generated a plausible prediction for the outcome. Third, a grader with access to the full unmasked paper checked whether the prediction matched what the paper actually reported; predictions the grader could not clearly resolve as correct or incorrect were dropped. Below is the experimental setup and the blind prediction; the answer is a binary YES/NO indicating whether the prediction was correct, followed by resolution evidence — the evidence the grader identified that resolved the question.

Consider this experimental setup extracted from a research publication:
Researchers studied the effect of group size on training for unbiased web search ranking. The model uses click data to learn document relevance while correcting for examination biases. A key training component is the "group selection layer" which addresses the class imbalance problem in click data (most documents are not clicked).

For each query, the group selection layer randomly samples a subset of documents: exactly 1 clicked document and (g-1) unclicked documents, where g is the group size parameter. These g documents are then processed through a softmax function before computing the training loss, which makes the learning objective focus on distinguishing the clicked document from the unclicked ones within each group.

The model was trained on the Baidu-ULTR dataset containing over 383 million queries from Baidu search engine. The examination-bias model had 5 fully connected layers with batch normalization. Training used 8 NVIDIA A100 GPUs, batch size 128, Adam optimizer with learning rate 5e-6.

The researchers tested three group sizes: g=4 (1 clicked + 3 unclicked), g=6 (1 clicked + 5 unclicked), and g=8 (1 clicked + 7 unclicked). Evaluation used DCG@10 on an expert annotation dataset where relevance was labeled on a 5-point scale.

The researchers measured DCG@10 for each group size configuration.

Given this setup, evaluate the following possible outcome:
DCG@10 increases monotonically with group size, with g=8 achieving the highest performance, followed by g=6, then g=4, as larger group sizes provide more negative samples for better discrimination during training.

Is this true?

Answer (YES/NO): NO